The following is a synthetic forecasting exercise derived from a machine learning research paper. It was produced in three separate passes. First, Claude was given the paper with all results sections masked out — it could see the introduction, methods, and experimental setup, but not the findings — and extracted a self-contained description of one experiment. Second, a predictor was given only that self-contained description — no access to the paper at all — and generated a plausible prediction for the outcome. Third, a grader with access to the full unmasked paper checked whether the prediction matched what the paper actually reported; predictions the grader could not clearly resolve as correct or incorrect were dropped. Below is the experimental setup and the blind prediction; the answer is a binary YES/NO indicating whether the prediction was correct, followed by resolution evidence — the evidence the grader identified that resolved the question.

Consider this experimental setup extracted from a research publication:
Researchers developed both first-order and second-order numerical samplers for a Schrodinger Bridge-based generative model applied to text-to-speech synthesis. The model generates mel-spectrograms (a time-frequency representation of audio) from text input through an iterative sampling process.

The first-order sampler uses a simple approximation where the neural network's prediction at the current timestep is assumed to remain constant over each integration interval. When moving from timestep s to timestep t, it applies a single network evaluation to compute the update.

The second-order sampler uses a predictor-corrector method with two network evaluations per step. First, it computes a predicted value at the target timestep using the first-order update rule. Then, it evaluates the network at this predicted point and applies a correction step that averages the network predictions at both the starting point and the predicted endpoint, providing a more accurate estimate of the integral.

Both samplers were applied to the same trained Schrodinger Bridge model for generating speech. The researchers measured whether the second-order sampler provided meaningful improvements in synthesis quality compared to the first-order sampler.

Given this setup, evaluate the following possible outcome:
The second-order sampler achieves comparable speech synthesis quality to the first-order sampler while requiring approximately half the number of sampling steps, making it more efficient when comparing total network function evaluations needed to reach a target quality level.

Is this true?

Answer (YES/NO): NO